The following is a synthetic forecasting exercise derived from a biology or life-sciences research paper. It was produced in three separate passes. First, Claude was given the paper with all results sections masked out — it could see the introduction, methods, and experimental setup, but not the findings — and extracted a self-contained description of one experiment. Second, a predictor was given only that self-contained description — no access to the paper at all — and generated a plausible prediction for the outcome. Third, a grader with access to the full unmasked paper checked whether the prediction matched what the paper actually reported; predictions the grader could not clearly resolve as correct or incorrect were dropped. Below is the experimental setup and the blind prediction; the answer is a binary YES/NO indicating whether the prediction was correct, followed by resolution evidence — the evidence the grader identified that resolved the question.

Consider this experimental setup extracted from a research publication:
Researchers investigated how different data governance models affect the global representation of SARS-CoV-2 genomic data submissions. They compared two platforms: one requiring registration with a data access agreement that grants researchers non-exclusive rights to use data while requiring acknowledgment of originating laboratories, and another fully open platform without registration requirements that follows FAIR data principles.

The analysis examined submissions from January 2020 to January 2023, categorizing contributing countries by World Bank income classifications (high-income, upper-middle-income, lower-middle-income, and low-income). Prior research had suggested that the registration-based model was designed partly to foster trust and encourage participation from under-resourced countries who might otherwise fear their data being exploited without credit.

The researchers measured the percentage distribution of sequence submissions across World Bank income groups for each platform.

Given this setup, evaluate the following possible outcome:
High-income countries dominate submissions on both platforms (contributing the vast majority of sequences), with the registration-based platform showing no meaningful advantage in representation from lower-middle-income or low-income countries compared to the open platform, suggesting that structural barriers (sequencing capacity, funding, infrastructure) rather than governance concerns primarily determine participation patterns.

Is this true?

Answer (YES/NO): NO